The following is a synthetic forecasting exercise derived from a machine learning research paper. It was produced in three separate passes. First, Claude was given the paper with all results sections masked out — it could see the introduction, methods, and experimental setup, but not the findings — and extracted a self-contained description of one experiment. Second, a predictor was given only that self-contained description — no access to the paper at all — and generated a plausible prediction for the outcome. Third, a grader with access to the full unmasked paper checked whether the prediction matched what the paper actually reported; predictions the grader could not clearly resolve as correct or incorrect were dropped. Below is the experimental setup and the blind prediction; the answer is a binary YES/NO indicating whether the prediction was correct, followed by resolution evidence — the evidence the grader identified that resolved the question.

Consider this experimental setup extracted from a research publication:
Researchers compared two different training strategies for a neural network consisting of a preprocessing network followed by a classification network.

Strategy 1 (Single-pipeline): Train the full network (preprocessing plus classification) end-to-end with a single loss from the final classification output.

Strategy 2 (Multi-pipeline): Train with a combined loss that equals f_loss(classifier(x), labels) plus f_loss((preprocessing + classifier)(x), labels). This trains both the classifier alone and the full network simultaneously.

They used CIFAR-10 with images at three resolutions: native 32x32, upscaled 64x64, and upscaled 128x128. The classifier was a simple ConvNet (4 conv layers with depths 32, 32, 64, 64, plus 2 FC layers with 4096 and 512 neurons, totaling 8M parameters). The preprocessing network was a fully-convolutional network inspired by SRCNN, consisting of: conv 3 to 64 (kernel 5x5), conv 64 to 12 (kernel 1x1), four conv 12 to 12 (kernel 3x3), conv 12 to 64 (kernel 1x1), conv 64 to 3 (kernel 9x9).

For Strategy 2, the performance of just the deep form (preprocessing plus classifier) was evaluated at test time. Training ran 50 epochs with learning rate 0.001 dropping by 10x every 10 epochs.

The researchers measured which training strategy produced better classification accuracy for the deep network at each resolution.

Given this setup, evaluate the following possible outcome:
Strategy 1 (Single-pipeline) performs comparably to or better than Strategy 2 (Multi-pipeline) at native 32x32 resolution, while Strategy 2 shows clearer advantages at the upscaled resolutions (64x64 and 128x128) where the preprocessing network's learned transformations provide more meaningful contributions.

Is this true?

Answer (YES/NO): NO